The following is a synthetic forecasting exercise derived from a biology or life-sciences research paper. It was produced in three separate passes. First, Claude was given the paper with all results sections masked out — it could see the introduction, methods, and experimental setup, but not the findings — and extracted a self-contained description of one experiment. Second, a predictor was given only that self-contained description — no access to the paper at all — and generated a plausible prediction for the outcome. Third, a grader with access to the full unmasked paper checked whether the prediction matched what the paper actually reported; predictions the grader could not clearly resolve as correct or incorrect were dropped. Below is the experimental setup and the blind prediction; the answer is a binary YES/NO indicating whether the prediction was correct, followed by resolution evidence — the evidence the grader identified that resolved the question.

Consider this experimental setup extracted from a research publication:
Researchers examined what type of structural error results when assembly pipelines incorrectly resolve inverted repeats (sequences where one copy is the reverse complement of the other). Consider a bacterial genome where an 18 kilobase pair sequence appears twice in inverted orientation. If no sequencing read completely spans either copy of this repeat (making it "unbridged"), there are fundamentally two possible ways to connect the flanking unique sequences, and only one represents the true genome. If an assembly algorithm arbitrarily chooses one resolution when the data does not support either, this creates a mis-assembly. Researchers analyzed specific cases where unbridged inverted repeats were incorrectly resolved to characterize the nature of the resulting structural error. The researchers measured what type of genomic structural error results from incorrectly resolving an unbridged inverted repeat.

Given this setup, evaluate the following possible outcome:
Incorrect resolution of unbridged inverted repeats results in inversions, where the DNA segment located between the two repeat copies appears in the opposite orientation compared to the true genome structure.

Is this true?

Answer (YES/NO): YES